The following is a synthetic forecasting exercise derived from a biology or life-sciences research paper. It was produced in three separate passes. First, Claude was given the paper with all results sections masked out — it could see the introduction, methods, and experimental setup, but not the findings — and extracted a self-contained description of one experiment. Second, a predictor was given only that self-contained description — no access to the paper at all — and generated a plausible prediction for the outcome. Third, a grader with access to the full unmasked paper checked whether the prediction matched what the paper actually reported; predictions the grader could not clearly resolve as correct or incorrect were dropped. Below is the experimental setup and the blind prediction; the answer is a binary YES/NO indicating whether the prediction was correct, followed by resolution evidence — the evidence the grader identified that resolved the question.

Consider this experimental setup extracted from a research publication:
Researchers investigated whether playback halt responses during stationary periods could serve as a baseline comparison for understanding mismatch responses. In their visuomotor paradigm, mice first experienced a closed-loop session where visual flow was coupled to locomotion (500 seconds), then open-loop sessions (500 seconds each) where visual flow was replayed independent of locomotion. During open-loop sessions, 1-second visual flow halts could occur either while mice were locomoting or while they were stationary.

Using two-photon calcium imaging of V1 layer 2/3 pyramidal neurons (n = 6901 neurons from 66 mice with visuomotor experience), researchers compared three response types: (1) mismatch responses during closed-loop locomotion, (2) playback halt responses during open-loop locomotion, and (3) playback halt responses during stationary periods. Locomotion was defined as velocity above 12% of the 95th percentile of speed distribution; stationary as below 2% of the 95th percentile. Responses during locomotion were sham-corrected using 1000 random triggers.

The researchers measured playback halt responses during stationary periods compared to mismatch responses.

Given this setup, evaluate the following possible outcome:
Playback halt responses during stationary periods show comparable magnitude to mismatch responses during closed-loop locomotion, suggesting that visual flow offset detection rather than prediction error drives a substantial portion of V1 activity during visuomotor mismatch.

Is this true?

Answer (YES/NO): NO